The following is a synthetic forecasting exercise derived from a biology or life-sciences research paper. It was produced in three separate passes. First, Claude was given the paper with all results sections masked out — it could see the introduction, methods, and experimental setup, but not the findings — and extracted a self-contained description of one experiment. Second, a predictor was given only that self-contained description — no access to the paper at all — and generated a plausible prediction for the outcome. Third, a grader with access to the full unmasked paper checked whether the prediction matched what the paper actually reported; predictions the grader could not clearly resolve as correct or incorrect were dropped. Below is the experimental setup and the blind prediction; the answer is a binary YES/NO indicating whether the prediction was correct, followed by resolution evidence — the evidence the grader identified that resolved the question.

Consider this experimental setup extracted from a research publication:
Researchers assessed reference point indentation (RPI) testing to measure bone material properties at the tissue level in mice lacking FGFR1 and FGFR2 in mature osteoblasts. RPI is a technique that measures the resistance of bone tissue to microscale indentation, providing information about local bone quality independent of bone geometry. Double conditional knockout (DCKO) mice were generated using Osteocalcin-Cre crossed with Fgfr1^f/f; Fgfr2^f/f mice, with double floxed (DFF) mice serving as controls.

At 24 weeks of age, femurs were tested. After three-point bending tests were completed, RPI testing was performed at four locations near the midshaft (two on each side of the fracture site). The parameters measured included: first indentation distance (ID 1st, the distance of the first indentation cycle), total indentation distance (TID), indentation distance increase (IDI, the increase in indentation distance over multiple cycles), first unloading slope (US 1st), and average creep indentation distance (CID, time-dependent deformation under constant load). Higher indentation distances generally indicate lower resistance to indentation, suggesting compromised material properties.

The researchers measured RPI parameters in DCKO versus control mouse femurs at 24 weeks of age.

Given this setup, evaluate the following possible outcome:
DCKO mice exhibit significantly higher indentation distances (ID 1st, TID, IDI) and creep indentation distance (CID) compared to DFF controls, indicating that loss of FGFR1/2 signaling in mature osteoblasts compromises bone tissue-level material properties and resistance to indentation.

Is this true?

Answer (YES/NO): NO